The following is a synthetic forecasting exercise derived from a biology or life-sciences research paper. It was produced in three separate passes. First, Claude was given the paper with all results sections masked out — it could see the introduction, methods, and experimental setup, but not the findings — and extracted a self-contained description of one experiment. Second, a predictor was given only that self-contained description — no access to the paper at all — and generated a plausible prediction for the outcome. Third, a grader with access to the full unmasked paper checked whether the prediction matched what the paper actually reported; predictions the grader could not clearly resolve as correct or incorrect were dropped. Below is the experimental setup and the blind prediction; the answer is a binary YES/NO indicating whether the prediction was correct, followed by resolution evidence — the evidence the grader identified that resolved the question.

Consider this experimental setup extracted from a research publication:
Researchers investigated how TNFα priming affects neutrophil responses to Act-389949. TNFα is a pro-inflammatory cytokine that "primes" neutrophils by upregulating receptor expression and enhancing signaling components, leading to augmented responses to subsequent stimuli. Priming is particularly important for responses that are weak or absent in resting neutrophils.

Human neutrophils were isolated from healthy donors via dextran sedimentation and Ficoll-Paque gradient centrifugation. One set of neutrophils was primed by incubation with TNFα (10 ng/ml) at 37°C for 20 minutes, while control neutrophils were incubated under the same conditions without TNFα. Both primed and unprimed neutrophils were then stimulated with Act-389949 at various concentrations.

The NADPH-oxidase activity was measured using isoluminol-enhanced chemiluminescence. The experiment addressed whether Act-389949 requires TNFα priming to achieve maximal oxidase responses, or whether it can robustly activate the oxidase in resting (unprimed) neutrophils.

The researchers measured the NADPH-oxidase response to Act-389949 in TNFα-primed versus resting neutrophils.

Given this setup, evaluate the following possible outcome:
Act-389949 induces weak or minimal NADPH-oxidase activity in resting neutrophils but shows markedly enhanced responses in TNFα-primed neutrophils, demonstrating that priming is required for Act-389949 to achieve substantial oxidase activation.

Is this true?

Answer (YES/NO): NO